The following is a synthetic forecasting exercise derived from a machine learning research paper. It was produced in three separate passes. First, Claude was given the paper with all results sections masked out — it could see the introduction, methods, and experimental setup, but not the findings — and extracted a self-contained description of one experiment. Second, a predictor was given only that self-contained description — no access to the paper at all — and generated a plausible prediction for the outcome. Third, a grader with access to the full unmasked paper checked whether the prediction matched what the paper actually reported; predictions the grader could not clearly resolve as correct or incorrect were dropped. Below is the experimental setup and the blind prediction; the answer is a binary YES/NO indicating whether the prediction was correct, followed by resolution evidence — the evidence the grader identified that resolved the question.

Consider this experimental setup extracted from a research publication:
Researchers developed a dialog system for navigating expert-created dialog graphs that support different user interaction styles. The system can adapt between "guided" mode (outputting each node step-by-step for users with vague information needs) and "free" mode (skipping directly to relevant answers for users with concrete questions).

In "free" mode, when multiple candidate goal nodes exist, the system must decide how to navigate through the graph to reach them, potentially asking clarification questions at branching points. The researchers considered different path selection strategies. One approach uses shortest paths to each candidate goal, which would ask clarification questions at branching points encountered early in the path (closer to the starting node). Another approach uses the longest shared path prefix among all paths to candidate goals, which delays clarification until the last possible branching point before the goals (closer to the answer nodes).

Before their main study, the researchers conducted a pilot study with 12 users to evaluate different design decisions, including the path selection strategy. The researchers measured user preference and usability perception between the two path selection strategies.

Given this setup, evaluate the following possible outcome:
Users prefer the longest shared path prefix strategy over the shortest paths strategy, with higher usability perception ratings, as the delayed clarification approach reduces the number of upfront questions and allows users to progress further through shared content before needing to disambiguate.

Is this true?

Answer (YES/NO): YES